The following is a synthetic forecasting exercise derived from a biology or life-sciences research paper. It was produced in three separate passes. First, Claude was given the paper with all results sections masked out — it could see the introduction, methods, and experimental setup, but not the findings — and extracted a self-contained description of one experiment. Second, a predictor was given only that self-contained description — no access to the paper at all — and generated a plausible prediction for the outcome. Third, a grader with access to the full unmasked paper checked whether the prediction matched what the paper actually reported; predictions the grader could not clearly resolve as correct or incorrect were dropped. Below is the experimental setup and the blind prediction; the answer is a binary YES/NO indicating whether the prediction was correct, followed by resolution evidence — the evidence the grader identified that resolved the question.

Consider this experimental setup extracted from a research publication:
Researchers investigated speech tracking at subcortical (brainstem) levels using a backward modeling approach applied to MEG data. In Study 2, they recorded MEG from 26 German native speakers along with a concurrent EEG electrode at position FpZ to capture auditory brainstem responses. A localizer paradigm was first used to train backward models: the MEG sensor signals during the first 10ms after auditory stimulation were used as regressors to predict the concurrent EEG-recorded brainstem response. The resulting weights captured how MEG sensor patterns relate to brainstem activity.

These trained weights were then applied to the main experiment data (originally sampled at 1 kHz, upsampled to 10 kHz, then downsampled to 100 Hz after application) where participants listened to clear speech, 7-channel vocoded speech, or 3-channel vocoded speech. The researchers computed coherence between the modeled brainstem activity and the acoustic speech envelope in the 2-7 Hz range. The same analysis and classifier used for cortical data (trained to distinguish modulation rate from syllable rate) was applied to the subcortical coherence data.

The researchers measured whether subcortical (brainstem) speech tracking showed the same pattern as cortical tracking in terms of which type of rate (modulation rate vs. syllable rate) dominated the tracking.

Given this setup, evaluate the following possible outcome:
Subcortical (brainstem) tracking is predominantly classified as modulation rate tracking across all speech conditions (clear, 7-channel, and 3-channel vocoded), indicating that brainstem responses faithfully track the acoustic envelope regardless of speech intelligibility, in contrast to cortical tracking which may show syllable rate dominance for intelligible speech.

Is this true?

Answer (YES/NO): NO